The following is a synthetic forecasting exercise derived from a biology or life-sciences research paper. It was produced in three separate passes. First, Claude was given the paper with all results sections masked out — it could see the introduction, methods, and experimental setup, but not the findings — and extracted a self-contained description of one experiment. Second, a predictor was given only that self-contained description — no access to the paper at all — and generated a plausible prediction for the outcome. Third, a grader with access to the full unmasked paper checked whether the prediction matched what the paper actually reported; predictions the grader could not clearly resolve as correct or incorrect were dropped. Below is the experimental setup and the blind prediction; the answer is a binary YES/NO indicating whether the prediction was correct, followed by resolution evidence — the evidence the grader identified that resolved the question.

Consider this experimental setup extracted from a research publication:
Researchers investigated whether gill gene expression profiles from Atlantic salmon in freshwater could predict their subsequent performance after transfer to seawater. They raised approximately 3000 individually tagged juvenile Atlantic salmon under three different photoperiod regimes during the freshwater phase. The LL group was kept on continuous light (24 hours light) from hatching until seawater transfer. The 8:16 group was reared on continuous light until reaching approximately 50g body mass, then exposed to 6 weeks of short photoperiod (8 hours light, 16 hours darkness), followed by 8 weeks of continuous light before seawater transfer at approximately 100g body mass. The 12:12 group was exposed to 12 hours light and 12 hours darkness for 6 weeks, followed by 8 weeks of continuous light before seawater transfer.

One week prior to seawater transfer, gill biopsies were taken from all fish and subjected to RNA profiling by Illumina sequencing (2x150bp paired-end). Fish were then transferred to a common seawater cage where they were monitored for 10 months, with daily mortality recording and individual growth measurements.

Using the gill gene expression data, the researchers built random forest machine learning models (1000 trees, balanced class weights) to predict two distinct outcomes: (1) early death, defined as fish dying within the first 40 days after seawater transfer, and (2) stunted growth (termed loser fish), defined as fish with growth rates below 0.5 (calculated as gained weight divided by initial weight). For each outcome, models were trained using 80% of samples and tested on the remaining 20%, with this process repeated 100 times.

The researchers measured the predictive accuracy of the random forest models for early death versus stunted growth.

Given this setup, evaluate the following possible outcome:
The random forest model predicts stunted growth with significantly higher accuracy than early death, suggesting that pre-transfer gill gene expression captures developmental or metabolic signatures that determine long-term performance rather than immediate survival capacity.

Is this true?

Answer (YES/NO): NO